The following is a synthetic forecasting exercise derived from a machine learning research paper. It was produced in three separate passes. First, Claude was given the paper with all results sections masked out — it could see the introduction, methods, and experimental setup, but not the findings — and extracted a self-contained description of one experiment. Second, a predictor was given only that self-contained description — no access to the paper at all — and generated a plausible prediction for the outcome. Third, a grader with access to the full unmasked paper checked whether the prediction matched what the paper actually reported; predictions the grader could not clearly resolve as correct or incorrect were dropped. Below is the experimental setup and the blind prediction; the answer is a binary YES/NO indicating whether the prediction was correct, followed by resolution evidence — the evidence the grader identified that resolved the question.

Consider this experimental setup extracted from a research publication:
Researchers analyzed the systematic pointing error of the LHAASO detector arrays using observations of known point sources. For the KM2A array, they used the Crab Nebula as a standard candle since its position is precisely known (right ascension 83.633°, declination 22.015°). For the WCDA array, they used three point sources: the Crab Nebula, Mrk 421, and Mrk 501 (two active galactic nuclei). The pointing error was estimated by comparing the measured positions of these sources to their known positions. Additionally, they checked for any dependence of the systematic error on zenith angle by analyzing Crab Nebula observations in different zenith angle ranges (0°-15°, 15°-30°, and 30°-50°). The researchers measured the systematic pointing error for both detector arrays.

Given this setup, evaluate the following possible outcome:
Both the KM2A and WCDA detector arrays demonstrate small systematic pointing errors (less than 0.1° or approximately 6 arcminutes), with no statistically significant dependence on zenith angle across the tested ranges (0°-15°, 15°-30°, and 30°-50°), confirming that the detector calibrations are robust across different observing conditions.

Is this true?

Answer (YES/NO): YES